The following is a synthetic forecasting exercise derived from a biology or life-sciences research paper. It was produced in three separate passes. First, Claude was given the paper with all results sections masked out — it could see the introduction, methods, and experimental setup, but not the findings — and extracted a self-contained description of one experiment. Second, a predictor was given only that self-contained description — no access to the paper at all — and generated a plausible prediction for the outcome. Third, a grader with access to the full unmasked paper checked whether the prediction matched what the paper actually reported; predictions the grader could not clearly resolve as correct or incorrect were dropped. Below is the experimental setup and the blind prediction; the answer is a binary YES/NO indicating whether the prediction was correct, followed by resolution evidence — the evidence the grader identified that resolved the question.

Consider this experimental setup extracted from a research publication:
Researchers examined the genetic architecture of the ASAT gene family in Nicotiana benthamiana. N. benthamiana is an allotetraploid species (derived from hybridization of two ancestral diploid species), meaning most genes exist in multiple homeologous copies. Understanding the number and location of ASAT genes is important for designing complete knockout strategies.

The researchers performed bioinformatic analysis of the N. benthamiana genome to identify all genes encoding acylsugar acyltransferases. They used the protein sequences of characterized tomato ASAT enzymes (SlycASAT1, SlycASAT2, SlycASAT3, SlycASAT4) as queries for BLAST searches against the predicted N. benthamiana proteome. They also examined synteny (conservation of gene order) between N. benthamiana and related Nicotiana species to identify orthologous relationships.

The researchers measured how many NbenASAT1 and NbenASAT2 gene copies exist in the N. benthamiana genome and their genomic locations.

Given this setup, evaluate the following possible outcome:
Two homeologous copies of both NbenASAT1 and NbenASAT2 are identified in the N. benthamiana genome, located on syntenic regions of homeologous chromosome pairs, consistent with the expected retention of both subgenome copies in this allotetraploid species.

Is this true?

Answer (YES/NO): NO